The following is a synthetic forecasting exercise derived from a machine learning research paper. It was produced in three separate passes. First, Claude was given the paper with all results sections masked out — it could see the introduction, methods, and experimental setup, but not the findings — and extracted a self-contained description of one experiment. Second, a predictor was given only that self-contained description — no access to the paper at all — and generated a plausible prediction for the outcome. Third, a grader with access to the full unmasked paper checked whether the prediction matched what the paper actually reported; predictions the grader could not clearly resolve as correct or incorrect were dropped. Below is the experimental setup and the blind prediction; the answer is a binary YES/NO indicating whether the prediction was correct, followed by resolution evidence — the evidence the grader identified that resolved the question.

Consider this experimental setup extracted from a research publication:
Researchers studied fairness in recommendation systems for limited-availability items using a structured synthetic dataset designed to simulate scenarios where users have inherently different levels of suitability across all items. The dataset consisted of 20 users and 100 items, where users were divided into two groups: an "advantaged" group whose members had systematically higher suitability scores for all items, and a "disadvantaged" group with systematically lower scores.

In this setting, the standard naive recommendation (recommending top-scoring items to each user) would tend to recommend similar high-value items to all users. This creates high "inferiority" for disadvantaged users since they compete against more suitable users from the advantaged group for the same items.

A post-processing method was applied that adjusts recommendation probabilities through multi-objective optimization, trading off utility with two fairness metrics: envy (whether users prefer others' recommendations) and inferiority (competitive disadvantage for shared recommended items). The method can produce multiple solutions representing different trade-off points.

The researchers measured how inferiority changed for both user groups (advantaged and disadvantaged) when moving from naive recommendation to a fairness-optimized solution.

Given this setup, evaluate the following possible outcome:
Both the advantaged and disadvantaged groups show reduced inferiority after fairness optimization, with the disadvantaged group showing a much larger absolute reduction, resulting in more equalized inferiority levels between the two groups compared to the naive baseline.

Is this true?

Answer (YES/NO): YES